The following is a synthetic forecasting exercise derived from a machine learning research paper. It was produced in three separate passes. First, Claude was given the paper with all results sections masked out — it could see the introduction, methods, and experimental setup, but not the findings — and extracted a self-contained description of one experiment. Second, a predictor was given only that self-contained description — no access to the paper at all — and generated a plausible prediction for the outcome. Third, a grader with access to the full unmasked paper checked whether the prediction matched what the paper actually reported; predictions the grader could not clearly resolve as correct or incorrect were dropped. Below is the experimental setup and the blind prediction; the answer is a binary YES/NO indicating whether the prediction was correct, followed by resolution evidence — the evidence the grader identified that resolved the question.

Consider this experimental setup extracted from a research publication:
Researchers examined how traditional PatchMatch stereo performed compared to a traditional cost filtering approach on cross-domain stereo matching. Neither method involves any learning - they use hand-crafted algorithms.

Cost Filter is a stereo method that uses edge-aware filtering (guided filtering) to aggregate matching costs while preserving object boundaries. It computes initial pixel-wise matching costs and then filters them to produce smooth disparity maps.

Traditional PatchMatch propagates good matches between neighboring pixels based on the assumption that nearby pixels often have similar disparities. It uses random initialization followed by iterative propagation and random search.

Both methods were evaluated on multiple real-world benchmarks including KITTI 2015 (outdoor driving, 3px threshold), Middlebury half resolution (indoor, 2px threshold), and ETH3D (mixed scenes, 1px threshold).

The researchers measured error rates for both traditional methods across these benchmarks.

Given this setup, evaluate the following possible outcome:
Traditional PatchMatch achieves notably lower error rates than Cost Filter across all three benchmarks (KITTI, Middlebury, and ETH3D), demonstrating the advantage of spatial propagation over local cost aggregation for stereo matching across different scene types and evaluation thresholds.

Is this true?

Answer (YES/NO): YES